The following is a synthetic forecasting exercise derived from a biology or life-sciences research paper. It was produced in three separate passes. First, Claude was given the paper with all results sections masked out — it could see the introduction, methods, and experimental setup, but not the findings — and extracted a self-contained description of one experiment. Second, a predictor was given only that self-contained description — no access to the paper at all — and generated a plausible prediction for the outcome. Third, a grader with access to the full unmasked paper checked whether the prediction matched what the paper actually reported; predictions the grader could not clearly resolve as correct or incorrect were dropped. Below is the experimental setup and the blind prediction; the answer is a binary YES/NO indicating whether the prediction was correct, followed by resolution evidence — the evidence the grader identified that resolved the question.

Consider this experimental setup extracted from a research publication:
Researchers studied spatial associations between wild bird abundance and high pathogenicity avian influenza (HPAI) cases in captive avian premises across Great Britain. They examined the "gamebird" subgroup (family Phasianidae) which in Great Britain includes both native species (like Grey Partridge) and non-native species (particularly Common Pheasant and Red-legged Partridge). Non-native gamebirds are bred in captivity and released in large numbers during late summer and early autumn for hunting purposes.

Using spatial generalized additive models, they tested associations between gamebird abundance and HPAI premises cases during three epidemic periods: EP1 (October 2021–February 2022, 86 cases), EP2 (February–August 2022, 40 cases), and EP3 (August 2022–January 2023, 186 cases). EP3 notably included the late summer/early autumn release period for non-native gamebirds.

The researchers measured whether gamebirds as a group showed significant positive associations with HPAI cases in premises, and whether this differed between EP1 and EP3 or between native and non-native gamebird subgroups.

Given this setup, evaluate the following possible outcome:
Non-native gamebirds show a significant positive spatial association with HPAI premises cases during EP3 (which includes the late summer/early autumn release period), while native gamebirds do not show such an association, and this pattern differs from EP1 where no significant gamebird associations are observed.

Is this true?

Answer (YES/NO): NO